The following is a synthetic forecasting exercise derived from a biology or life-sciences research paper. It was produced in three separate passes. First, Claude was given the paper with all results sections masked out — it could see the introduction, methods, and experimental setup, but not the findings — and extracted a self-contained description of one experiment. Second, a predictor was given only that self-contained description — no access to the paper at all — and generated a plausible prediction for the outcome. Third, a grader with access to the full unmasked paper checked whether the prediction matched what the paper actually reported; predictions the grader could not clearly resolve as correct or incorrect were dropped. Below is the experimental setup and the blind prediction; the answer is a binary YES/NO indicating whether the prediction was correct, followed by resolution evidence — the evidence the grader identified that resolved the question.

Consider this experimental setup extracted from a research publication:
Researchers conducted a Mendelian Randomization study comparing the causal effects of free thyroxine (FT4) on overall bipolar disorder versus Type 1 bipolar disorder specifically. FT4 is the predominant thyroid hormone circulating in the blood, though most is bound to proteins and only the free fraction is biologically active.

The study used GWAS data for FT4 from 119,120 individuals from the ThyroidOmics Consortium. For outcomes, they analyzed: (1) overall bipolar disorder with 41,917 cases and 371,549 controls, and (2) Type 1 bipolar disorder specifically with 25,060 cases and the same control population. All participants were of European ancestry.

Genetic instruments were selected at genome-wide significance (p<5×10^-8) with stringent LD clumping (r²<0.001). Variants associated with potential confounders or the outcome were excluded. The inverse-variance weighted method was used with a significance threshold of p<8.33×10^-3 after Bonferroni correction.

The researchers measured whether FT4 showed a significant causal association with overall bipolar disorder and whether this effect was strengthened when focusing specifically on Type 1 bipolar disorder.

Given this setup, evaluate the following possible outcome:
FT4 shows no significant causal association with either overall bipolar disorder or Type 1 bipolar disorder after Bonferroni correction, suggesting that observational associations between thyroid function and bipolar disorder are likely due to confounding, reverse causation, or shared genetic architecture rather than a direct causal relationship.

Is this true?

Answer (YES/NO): NO